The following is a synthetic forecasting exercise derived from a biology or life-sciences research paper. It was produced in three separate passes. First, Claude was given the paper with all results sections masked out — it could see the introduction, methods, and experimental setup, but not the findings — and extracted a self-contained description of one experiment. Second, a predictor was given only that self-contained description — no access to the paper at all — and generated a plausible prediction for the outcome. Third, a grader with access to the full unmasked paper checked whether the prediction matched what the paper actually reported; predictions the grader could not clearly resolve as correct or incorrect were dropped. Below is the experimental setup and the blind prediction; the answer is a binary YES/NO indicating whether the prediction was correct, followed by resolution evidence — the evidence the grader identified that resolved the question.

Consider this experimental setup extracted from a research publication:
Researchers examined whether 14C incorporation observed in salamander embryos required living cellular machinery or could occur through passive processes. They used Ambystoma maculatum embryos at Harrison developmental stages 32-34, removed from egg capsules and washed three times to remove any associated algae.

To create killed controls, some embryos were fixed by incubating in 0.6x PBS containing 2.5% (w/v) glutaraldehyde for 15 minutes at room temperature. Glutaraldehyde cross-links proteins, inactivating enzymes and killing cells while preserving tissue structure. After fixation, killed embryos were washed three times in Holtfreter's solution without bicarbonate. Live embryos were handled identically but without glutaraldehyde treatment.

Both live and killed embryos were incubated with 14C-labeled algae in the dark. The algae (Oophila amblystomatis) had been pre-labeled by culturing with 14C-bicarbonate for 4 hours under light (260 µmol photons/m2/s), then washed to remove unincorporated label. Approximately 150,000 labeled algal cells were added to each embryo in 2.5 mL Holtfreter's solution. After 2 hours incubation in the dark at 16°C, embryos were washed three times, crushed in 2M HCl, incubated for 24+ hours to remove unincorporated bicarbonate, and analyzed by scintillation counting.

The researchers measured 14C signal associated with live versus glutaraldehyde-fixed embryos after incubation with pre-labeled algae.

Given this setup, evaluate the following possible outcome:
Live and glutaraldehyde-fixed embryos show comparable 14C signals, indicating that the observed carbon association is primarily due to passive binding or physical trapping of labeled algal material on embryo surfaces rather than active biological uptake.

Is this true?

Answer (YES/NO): YES